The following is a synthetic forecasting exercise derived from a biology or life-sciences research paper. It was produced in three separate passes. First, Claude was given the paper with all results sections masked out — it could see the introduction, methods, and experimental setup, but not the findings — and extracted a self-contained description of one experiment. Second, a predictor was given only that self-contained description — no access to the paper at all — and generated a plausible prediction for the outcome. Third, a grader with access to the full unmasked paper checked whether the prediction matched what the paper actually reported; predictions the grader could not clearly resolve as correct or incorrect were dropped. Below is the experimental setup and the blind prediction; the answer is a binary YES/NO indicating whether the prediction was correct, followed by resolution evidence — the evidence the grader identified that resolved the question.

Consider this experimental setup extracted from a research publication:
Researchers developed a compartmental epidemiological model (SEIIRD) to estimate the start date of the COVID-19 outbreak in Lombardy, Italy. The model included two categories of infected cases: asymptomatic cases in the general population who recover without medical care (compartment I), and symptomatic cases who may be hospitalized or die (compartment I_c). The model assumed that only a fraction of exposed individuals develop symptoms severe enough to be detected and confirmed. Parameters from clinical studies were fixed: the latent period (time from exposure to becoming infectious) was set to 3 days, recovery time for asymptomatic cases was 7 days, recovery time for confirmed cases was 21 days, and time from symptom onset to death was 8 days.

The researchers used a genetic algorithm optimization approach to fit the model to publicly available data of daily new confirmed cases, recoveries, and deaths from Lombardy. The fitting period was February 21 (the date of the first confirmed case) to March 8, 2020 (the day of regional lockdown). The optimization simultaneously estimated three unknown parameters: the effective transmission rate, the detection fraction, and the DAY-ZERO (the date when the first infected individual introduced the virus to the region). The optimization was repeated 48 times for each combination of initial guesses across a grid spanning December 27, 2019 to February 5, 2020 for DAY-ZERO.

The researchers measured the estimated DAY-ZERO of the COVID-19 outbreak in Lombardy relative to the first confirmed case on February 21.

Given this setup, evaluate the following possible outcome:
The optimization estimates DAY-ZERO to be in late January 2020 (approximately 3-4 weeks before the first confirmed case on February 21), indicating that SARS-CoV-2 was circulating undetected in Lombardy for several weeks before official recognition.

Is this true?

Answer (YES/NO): NO